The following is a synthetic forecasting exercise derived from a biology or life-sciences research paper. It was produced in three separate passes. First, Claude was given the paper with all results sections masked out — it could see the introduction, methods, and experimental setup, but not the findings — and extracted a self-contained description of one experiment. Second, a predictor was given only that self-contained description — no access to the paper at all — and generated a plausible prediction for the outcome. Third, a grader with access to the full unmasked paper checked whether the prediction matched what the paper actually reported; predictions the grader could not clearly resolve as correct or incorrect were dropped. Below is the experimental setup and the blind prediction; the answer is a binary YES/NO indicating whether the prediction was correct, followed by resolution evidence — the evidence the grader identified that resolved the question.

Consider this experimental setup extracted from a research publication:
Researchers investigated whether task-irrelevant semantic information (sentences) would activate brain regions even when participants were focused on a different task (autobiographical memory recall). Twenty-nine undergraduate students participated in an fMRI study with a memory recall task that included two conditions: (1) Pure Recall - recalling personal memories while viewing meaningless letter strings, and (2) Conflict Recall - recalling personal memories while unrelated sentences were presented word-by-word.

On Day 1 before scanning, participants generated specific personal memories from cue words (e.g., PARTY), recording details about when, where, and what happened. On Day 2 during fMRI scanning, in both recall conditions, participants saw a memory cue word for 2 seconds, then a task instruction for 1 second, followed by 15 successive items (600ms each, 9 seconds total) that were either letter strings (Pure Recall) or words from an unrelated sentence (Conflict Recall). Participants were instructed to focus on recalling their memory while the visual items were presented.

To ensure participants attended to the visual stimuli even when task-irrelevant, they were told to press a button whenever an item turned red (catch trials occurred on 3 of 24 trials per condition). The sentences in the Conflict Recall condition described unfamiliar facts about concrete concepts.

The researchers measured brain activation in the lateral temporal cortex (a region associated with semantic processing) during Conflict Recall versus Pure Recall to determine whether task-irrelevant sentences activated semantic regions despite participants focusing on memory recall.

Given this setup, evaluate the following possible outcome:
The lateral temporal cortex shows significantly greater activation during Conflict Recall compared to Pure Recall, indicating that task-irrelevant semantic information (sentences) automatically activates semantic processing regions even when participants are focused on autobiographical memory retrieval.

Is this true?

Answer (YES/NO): YES